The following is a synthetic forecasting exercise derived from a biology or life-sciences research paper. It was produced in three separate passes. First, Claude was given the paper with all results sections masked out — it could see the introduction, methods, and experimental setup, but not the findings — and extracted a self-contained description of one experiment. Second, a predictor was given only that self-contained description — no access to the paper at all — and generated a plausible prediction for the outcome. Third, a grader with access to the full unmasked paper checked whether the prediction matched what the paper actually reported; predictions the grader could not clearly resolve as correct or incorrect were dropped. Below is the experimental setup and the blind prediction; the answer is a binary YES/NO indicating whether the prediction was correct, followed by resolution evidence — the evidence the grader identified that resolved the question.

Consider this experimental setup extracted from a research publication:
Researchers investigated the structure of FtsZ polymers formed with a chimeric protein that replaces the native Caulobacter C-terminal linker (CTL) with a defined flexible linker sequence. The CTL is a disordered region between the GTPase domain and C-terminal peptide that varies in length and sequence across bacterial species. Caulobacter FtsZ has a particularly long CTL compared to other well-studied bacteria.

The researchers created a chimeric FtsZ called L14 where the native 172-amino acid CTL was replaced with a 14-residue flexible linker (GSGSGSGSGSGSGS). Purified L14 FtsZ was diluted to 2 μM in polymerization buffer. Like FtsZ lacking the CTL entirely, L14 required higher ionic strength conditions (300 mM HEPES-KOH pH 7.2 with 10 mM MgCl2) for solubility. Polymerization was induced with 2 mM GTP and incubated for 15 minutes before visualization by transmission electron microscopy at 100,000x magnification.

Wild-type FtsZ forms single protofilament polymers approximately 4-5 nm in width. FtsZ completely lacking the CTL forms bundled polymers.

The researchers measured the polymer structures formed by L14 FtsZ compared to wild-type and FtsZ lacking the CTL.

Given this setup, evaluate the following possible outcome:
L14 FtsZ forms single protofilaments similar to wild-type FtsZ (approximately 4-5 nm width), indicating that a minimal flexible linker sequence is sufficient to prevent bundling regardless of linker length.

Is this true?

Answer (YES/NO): YES